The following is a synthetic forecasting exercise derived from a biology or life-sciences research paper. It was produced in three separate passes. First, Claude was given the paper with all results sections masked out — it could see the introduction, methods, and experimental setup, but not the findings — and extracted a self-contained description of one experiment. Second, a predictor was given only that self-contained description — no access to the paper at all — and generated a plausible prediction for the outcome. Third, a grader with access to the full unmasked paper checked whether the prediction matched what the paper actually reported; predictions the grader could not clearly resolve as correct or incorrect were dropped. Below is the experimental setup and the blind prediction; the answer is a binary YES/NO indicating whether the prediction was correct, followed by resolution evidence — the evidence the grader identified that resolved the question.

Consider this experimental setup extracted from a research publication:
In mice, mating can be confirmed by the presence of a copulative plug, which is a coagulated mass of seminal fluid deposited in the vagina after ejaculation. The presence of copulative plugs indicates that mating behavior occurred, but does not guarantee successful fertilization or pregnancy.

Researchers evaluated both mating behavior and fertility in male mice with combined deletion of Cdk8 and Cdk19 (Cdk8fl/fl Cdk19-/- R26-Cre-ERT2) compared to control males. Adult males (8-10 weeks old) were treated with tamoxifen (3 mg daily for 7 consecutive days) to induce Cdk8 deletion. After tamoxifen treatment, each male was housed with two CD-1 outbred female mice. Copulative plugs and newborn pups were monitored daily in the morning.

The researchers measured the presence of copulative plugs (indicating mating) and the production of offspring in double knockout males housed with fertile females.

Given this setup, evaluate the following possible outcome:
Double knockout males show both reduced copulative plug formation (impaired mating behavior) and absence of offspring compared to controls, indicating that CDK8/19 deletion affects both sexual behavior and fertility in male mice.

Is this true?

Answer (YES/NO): YES